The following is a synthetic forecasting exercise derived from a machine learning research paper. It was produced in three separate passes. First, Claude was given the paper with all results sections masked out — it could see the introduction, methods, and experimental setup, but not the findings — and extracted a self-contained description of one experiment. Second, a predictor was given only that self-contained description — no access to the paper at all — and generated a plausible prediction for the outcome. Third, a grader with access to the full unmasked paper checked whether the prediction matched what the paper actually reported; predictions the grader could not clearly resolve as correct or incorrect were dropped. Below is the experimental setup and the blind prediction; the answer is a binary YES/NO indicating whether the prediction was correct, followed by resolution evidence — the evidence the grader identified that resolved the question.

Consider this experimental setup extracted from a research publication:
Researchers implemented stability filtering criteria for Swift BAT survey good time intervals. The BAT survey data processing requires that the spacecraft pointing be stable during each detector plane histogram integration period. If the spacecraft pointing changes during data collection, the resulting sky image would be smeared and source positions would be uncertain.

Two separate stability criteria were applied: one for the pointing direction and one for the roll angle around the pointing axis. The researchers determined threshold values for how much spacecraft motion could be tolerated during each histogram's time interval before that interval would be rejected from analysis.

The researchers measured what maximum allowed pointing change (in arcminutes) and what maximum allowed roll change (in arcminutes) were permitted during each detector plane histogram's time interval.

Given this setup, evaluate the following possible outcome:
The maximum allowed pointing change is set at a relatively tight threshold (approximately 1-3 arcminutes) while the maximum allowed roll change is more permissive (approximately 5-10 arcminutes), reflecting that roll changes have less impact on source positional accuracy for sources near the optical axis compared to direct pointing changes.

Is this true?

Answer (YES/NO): YES